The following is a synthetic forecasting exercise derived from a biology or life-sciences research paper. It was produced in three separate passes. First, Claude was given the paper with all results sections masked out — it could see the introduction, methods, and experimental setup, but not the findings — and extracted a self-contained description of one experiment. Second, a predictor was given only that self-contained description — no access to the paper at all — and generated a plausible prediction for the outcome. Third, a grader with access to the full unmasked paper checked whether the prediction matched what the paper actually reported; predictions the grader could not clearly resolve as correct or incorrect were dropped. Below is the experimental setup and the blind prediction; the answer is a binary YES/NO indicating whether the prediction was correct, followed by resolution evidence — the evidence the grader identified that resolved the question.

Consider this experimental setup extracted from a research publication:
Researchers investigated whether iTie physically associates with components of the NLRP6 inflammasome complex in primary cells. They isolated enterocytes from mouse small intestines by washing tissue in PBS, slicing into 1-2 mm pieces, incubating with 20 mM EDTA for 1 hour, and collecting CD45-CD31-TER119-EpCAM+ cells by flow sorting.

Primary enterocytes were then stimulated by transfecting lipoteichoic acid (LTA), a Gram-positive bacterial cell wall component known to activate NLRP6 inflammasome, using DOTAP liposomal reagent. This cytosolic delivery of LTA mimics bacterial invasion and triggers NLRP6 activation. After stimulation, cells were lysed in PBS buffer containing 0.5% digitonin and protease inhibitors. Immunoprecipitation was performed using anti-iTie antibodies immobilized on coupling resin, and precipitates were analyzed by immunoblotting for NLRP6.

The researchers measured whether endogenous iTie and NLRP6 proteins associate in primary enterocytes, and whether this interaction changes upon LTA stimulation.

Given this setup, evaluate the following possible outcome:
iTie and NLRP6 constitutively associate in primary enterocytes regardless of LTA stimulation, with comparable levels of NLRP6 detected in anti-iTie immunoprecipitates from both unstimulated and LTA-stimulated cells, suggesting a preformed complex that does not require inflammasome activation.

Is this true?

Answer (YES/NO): YES